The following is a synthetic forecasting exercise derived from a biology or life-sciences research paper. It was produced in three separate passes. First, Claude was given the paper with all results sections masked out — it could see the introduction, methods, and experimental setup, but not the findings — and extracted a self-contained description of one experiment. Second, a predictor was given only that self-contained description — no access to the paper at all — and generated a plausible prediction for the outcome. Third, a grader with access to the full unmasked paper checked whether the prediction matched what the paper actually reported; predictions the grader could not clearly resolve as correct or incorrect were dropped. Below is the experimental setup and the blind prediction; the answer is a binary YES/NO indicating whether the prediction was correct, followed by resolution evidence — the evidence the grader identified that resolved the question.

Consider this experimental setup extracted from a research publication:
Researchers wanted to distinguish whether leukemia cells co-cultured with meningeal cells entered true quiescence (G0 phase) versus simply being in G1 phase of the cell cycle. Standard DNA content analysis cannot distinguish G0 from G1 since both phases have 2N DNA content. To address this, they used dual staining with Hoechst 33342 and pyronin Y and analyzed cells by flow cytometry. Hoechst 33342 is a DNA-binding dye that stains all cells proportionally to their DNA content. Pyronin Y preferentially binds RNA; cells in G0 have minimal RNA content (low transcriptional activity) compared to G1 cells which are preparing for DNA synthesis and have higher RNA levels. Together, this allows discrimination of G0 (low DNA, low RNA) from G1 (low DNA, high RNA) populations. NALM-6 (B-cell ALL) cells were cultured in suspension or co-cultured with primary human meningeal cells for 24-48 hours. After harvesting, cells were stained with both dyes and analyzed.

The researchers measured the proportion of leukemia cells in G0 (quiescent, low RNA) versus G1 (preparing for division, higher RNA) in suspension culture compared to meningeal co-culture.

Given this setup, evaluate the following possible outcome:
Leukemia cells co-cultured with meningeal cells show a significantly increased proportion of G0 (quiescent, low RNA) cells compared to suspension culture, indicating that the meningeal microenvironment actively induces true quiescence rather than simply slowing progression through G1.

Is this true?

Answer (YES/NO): YES